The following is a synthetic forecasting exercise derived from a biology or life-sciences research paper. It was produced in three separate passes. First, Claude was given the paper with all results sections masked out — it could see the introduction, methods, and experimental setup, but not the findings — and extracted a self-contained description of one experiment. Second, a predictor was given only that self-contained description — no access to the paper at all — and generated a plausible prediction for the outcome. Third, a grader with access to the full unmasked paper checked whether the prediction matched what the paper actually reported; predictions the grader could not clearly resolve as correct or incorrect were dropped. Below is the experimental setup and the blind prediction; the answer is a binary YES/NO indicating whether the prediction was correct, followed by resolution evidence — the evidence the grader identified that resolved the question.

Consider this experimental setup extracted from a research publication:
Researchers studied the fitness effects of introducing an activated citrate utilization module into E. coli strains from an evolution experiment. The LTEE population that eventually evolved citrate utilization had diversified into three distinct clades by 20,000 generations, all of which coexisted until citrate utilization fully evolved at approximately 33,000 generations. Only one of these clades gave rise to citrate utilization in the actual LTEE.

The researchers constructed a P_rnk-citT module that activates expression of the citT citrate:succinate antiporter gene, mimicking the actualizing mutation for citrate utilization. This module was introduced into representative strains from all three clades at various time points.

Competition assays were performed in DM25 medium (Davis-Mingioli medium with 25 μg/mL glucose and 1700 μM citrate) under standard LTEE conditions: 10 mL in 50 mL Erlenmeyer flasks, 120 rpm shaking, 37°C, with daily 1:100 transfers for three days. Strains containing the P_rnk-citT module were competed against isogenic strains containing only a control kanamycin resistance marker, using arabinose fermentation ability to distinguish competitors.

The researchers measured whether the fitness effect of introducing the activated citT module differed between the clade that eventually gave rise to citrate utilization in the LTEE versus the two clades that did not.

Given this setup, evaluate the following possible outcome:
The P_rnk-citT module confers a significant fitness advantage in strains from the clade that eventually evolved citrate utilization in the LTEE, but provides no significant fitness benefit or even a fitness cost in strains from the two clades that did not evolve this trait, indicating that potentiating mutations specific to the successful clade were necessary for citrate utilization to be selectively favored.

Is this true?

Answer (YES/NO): NO